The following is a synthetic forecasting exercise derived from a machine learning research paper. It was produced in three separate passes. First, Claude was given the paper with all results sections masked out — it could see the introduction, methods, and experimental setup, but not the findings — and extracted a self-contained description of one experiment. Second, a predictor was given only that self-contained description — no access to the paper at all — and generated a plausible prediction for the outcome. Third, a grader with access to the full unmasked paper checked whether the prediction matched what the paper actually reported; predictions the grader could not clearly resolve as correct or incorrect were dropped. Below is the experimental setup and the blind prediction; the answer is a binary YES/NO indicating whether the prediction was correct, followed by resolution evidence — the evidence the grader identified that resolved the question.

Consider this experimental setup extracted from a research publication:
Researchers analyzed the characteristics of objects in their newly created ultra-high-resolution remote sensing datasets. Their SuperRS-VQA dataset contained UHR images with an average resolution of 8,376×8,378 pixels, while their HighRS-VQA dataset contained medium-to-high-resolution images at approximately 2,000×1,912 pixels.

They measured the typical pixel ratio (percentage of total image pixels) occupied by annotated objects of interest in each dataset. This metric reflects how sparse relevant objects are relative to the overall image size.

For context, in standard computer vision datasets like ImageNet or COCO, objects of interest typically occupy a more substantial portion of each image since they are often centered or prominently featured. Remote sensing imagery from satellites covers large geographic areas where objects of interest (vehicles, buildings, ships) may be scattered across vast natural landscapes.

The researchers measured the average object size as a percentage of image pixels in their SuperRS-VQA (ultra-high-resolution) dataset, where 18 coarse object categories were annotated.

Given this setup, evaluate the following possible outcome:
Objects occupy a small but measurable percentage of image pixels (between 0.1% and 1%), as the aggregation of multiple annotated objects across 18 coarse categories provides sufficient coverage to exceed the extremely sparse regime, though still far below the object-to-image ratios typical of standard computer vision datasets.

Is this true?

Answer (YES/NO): YES